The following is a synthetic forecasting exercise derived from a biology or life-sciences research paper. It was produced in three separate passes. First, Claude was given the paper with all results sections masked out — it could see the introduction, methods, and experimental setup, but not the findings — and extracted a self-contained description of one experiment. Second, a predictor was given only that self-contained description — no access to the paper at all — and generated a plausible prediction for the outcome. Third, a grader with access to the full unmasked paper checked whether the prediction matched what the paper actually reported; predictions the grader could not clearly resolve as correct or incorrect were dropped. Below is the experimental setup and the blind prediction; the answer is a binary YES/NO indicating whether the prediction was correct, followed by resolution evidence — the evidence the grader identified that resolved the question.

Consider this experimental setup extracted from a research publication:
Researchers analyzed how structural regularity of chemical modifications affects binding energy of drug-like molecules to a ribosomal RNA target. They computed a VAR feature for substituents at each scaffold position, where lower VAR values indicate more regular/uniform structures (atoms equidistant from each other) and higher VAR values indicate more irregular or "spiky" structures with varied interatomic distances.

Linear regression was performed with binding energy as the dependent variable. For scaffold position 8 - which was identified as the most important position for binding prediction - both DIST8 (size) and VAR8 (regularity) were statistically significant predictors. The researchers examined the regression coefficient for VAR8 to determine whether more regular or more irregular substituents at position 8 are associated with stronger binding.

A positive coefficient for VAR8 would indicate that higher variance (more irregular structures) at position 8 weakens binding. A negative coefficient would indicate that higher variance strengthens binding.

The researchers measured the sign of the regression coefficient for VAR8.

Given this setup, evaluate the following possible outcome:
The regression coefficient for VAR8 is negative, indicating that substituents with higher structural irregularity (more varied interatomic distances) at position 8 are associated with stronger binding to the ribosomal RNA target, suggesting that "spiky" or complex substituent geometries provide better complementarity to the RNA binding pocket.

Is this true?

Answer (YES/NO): NO